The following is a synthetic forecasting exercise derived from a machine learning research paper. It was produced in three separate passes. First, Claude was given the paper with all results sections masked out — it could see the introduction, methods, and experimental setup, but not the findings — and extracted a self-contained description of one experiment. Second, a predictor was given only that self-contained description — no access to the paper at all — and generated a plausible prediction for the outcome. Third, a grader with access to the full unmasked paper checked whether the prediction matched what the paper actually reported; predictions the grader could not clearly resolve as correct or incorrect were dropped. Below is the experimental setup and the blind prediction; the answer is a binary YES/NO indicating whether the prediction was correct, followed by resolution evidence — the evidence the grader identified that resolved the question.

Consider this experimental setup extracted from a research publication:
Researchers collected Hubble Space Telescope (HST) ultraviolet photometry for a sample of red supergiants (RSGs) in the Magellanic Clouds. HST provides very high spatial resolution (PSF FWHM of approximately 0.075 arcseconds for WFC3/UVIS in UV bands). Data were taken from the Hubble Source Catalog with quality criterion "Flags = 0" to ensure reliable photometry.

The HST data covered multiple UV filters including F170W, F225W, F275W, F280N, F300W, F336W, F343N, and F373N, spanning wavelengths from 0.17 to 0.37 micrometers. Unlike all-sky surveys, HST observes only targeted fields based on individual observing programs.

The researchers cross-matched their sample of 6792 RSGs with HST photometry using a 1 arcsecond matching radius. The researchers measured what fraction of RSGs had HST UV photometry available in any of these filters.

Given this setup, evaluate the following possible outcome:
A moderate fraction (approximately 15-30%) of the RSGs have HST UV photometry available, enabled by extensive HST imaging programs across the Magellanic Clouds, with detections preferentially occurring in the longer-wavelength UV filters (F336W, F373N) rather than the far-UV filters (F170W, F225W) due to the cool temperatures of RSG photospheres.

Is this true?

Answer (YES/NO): NO